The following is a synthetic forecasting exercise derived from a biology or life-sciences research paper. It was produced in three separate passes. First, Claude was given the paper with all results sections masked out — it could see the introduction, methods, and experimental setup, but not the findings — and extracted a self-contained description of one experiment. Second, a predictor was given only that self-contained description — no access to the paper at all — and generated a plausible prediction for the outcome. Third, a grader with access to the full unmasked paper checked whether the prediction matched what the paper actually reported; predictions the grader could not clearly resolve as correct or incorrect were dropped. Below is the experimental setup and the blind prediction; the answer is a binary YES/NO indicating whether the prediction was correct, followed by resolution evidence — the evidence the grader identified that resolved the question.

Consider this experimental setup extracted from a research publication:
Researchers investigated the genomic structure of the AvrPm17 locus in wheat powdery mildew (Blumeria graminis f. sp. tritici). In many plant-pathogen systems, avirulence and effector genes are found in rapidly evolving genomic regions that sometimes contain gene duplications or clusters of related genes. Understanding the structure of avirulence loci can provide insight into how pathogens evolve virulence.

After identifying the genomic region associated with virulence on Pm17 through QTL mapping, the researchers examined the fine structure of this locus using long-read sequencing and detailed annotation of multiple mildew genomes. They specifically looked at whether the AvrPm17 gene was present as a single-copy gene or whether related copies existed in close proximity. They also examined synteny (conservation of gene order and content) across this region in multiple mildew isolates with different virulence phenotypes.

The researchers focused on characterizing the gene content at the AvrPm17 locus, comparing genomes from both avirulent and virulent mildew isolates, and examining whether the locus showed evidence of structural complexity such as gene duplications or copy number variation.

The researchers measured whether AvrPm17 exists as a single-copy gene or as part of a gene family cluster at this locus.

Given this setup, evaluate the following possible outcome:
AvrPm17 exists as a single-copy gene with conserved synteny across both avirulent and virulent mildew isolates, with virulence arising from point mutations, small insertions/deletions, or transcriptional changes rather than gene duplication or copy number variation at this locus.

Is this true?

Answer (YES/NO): NO